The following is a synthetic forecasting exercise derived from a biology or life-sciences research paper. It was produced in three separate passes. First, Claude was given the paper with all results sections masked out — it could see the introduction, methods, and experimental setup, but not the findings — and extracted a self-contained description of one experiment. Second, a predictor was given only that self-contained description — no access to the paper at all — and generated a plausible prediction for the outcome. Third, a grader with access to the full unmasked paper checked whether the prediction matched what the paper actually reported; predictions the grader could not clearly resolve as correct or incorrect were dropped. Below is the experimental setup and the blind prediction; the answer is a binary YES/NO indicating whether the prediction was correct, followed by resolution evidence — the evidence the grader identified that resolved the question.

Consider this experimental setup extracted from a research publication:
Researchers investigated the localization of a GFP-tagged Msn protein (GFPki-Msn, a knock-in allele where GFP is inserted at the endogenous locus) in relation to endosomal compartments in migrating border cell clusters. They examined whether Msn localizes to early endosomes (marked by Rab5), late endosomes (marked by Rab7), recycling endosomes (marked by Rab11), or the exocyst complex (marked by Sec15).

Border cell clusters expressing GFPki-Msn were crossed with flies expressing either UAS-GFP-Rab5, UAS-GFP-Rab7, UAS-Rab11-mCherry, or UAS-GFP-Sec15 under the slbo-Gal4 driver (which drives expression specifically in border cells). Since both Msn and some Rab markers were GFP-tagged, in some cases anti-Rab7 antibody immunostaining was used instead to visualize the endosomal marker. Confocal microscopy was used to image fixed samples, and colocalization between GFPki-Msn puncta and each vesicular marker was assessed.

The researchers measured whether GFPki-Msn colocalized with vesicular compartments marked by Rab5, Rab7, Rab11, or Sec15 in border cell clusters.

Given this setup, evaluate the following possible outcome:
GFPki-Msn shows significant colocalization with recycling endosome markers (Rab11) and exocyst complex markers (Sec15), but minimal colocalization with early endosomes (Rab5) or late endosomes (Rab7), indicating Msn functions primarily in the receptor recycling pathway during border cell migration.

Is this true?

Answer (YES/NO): NO